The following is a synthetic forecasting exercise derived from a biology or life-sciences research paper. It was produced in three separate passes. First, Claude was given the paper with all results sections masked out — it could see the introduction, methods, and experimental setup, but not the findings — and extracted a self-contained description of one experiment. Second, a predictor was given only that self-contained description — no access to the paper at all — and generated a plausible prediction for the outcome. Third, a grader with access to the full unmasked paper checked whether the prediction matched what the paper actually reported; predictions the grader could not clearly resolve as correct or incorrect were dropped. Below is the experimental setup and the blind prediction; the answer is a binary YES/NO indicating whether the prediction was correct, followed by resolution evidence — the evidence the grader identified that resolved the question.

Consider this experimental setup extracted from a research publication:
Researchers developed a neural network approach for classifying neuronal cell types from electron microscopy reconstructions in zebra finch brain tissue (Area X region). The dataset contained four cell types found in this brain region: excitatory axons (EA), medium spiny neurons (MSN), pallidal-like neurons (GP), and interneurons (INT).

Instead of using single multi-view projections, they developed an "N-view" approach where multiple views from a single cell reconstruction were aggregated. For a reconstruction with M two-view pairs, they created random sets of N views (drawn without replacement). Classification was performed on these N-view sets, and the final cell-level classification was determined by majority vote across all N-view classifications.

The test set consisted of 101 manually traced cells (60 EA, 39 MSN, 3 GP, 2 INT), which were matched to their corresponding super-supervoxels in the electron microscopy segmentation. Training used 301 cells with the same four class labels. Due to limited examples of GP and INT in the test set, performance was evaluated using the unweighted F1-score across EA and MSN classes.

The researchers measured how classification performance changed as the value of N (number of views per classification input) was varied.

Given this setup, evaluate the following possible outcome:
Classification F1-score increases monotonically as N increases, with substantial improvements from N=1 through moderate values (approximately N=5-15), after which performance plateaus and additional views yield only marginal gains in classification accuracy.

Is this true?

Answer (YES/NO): NO